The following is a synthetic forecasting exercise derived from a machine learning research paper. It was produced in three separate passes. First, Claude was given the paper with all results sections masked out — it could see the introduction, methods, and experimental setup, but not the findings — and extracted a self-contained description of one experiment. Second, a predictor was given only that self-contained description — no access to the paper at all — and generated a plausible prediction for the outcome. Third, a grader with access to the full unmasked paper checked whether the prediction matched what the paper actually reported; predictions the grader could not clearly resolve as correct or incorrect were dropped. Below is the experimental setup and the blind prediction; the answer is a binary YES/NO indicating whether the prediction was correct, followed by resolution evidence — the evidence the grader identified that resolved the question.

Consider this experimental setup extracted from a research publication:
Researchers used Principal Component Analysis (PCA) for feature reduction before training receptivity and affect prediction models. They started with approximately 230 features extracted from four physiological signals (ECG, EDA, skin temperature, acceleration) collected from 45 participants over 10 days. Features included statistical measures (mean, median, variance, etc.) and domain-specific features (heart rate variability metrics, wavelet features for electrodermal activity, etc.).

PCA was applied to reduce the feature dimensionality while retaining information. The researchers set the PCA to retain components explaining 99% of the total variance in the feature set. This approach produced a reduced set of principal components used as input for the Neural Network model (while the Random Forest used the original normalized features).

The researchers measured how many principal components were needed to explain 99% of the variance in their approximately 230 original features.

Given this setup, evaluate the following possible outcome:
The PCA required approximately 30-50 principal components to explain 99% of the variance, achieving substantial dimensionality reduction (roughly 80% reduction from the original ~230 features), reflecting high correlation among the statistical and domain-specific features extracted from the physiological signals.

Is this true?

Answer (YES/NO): YES